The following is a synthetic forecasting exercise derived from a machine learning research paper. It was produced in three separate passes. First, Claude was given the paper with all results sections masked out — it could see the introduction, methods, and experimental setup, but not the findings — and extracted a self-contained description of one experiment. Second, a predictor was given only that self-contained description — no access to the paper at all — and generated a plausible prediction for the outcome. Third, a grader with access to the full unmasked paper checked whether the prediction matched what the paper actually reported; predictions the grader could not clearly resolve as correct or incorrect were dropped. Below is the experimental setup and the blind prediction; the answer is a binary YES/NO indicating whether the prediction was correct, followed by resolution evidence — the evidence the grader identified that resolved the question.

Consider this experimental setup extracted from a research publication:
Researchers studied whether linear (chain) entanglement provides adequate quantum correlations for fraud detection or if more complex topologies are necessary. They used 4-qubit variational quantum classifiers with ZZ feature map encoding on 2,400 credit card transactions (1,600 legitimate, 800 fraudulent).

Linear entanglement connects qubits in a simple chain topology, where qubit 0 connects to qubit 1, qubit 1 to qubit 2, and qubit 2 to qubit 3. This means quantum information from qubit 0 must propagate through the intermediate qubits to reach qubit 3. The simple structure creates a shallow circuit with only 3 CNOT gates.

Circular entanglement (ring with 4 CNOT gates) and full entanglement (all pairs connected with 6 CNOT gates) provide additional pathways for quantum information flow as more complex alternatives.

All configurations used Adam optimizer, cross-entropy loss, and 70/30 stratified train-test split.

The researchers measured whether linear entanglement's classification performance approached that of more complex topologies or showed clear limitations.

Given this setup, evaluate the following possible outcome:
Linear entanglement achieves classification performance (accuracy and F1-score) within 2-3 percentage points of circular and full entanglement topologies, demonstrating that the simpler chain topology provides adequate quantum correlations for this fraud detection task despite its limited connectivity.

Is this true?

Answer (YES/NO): NO